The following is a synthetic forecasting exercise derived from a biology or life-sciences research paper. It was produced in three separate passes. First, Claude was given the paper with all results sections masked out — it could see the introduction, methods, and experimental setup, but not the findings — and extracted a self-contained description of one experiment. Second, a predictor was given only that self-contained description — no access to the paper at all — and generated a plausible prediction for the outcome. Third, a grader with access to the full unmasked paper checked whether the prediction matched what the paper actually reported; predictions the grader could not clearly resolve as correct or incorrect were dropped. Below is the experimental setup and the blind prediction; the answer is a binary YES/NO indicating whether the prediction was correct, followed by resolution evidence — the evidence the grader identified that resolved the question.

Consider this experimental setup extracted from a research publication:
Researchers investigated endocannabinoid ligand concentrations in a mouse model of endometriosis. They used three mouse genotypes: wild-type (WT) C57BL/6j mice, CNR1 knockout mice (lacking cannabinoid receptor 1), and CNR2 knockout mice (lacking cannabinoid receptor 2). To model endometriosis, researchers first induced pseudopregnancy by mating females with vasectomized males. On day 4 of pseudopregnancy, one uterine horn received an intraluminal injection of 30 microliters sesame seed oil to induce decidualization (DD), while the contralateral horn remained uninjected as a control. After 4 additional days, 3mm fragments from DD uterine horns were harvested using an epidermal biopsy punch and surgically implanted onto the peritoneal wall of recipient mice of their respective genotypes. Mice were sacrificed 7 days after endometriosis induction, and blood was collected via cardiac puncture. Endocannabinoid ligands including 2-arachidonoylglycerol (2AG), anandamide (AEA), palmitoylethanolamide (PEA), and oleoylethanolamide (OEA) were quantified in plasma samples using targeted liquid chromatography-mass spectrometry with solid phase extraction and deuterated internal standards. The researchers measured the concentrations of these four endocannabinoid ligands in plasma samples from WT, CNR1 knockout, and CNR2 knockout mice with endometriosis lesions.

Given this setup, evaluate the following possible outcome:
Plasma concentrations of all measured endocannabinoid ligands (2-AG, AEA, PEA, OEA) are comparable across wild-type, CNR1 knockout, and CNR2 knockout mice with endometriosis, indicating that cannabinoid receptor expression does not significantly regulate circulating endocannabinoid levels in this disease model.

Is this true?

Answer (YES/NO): YES